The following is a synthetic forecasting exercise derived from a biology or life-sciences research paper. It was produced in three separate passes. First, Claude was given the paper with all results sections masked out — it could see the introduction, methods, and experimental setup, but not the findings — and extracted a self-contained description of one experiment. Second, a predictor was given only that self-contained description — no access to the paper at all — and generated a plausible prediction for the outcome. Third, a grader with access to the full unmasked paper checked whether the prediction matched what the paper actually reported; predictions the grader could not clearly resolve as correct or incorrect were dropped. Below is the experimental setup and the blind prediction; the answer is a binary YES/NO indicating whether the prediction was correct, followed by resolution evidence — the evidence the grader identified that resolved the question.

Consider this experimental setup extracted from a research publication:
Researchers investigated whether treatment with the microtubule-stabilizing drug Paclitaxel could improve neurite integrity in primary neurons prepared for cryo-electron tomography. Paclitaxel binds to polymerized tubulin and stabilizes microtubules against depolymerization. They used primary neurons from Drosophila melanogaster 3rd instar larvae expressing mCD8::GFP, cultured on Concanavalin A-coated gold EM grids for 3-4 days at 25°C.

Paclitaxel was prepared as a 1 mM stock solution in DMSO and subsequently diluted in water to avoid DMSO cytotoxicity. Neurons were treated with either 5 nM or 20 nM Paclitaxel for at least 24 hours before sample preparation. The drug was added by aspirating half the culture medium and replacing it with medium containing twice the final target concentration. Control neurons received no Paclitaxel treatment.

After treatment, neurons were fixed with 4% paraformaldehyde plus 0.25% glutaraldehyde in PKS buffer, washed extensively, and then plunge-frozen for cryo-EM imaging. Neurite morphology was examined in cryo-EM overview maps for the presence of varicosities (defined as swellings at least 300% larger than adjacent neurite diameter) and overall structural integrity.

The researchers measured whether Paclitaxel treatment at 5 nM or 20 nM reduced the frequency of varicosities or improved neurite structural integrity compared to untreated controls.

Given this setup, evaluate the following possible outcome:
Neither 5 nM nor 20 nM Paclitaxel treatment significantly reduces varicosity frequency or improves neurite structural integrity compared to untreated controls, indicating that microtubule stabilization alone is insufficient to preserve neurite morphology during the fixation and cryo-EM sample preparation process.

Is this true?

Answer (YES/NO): YES